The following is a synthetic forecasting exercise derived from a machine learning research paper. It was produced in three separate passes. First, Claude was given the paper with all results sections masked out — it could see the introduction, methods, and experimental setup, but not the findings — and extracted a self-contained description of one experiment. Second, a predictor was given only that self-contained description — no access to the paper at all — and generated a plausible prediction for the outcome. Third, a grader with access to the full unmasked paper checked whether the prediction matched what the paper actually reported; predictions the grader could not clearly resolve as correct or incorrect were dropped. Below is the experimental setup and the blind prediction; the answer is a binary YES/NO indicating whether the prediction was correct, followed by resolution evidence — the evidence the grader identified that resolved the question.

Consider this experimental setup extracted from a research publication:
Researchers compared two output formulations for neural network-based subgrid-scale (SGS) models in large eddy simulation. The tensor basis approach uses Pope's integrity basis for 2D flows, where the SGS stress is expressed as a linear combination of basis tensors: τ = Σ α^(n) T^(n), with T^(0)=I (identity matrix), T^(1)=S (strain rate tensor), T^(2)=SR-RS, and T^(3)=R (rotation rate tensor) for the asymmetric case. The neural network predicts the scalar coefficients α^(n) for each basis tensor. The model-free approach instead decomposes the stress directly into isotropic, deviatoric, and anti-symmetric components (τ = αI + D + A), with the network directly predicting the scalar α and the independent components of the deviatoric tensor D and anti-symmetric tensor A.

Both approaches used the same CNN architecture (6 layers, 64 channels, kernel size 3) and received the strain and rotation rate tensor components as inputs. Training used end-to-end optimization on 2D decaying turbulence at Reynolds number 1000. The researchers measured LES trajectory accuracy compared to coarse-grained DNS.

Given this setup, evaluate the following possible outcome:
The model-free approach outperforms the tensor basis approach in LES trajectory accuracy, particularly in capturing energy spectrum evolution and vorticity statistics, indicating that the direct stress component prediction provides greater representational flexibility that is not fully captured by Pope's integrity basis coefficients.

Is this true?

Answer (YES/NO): YES